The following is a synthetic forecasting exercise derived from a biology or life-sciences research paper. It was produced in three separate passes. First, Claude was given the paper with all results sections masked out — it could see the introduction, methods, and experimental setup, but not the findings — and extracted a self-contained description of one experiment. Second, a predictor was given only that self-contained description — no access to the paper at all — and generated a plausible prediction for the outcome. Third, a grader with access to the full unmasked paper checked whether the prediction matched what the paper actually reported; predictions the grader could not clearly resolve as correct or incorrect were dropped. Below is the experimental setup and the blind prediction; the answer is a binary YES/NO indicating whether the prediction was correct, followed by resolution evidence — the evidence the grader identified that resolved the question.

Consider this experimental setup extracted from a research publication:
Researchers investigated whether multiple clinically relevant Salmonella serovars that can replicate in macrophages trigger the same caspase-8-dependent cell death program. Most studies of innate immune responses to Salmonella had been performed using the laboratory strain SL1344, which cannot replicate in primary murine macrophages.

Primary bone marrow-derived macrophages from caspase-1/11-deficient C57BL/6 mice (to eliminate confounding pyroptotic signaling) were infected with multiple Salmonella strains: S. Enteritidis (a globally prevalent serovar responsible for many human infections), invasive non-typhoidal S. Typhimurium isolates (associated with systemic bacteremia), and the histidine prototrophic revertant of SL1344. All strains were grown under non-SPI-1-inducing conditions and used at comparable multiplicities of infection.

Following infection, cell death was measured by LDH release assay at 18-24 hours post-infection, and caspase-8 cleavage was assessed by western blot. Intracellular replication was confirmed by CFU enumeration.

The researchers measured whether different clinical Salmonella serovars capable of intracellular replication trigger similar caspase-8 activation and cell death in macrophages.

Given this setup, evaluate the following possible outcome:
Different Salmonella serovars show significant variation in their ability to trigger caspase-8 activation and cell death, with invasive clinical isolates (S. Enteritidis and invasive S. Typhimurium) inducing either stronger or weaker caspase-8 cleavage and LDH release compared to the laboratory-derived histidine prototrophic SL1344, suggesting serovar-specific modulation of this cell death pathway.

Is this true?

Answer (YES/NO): NO